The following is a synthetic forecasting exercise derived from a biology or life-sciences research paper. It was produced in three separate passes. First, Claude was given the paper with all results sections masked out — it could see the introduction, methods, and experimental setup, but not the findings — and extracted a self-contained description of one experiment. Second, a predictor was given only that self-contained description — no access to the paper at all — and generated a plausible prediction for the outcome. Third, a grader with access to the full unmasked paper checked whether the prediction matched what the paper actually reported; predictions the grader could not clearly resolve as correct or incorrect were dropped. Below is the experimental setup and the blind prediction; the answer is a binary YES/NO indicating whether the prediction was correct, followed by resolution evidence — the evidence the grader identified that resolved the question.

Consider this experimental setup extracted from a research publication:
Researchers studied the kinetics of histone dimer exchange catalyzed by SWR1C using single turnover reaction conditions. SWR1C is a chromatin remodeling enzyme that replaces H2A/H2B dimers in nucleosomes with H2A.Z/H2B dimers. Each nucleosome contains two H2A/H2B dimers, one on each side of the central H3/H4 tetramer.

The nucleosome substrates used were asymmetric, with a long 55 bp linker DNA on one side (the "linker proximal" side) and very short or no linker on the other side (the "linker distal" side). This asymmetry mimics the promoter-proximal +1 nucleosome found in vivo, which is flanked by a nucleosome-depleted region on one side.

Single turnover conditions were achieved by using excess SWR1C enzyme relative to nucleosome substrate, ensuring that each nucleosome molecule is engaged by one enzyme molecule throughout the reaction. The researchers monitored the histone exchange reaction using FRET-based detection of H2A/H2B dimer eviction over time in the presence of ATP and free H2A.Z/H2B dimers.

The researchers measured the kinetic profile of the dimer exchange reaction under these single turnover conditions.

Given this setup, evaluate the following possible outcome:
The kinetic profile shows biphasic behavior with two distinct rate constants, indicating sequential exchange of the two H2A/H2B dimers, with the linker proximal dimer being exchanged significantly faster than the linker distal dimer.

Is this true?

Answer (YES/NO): NO